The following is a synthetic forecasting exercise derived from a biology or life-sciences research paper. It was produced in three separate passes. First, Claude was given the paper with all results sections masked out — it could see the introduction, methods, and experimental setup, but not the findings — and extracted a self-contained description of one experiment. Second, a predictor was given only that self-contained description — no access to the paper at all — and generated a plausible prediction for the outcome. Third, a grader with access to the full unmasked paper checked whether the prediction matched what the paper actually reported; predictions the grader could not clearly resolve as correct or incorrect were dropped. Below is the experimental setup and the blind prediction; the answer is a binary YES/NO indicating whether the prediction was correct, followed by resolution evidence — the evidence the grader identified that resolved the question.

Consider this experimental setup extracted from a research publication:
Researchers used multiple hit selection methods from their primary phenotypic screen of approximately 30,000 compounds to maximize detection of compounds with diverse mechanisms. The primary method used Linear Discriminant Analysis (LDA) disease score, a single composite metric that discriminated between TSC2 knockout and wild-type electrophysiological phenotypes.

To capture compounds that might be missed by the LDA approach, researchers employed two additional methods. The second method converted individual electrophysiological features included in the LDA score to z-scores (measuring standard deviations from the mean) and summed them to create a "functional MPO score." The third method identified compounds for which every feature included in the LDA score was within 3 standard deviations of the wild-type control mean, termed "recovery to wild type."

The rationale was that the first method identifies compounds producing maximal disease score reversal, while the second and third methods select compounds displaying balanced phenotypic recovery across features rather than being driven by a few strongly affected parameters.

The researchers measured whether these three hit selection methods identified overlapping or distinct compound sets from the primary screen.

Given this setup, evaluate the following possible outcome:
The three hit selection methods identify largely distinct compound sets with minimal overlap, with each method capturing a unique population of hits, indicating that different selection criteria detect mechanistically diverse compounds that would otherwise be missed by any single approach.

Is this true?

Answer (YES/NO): YES